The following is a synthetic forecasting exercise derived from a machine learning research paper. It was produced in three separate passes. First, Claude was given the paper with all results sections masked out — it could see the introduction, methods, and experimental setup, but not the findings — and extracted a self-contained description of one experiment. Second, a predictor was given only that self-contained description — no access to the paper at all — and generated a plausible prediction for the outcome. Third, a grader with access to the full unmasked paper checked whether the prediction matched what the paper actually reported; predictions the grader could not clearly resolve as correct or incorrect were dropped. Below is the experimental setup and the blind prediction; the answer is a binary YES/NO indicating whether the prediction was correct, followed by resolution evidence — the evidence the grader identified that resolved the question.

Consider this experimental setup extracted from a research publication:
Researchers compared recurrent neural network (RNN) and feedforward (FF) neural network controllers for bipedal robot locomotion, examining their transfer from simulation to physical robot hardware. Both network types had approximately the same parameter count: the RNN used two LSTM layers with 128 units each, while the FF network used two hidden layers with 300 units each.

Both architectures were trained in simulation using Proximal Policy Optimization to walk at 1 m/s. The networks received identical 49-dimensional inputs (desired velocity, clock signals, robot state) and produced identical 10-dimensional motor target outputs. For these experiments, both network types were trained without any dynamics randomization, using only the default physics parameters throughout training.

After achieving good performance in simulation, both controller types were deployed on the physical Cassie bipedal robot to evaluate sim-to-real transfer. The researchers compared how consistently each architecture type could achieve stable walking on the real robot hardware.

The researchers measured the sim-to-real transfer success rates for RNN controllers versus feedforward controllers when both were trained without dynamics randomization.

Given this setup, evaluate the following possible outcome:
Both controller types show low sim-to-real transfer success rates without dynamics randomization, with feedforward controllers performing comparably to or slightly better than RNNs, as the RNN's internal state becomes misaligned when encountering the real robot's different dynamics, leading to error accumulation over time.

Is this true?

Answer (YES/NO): YES